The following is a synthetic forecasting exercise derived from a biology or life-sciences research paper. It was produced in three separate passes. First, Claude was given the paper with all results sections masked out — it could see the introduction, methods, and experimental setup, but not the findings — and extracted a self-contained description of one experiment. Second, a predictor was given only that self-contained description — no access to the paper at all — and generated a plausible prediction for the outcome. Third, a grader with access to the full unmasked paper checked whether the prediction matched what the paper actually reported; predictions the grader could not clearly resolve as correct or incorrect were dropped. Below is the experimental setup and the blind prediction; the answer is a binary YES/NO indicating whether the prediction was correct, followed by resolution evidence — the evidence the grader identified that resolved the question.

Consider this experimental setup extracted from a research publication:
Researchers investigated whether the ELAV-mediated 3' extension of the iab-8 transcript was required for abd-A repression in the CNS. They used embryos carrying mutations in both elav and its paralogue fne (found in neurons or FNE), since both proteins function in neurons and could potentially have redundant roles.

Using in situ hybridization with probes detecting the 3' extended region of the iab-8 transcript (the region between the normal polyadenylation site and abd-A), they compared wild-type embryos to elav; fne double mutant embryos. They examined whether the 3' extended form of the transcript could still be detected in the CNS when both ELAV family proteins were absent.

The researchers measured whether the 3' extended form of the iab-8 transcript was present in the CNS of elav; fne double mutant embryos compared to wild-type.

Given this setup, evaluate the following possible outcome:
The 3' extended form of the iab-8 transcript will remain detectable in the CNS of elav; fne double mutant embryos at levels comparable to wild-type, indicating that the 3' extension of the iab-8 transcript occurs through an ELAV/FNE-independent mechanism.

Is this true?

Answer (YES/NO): NO